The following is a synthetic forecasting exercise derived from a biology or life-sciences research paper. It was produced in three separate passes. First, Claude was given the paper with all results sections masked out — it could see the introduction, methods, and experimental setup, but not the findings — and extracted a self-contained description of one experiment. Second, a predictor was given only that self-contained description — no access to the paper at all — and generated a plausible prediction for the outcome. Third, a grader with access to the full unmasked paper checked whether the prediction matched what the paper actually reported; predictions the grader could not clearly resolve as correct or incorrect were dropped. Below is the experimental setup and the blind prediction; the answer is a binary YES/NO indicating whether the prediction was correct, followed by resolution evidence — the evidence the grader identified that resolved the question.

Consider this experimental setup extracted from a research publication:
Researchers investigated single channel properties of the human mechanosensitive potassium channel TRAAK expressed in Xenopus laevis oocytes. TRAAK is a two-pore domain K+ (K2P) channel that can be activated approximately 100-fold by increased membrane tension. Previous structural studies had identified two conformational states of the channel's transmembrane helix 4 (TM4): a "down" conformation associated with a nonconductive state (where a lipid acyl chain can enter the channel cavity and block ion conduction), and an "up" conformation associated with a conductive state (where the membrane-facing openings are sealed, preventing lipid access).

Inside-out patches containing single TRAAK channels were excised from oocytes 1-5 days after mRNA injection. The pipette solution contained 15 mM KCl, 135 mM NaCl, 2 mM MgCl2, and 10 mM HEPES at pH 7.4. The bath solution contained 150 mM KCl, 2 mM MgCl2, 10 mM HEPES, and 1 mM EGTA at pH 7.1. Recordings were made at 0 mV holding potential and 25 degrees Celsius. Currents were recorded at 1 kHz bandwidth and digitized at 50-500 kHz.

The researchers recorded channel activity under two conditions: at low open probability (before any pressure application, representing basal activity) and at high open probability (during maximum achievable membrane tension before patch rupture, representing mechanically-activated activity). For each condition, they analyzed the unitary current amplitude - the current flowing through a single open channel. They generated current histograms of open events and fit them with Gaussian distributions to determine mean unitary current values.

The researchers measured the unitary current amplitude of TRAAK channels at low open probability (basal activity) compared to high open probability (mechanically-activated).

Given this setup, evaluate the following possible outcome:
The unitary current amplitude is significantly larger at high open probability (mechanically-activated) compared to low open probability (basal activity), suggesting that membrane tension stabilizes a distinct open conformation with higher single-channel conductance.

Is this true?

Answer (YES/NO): YES